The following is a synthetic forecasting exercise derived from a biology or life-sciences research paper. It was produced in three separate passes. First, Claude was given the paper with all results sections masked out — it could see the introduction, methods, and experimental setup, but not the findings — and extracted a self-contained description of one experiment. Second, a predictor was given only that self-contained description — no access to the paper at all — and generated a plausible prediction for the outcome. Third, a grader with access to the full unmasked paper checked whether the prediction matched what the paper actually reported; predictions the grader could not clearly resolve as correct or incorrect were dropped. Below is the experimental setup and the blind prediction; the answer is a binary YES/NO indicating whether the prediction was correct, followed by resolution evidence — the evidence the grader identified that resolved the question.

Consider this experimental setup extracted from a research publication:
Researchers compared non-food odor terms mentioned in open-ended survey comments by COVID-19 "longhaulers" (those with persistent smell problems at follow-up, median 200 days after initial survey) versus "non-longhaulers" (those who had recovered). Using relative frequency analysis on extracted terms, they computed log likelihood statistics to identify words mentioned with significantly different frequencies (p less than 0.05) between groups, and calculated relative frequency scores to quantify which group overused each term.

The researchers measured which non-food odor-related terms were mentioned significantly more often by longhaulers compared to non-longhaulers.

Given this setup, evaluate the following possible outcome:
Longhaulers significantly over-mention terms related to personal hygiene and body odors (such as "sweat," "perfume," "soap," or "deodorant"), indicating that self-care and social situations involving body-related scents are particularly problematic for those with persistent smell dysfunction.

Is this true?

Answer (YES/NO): NO